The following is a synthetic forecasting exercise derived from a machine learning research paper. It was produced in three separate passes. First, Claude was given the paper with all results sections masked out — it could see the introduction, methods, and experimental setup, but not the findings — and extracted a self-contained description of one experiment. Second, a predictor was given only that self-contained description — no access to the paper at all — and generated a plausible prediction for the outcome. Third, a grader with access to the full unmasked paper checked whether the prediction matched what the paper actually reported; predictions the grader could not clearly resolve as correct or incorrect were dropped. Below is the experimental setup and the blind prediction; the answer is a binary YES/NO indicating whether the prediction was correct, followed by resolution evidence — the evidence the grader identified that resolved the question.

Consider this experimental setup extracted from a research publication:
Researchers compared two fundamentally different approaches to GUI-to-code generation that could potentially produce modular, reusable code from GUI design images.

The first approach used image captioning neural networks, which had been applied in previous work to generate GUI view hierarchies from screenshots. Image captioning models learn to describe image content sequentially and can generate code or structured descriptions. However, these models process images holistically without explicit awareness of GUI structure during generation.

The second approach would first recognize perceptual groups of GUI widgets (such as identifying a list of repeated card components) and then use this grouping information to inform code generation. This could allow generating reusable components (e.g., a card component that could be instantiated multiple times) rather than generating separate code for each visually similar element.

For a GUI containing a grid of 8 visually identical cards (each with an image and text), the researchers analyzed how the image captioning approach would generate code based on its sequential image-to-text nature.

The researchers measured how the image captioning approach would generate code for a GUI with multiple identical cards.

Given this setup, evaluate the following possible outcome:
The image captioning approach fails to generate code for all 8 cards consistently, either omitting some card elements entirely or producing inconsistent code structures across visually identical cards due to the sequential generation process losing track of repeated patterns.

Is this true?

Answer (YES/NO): NO